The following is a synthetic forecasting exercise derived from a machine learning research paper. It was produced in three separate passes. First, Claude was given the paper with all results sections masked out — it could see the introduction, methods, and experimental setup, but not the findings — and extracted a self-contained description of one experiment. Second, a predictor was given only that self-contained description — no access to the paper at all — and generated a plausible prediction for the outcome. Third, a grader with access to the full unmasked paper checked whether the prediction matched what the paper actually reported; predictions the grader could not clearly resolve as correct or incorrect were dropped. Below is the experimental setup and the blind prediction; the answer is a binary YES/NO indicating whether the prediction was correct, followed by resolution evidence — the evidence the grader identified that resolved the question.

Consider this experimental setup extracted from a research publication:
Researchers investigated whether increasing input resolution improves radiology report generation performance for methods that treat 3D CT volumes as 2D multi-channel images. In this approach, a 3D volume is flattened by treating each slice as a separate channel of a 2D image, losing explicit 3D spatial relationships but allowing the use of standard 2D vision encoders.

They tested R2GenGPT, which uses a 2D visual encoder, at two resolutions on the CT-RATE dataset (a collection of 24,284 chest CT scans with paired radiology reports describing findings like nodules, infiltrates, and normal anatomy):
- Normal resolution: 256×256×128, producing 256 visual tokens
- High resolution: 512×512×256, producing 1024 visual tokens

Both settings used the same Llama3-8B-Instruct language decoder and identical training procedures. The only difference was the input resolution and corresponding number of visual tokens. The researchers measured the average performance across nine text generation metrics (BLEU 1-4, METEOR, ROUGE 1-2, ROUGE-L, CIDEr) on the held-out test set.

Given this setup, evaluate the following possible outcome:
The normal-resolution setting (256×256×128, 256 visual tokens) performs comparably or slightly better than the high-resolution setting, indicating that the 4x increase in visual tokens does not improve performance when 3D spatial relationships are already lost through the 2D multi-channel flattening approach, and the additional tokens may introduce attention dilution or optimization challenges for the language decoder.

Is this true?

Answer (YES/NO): NO